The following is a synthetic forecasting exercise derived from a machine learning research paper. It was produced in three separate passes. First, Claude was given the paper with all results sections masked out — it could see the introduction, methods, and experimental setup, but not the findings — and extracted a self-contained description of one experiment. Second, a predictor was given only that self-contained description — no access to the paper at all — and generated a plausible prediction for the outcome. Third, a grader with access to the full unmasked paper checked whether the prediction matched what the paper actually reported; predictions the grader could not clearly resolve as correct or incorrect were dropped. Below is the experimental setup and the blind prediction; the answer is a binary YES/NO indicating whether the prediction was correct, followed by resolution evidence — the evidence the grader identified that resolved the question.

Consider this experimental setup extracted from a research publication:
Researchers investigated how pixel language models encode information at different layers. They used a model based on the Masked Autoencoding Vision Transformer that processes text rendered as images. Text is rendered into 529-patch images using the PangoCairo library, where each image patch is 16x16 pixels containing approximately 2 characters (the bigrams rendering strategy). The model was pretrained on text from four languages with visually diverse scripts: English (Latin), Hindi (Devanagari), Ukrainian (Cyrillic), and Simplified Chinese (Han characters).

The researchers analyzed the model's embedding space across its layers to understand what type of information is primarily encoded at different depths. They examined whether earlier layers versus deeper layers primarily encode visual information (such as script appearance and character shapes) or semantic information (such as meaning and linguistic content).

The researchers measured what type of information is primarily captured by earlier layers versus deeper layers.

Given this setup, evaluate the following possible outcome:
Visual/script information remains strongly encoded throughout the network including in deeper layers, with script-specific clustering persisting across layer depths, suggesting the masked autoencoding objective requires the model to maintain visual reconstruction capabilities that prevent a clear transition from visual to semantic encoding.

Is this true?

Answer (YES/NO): NO